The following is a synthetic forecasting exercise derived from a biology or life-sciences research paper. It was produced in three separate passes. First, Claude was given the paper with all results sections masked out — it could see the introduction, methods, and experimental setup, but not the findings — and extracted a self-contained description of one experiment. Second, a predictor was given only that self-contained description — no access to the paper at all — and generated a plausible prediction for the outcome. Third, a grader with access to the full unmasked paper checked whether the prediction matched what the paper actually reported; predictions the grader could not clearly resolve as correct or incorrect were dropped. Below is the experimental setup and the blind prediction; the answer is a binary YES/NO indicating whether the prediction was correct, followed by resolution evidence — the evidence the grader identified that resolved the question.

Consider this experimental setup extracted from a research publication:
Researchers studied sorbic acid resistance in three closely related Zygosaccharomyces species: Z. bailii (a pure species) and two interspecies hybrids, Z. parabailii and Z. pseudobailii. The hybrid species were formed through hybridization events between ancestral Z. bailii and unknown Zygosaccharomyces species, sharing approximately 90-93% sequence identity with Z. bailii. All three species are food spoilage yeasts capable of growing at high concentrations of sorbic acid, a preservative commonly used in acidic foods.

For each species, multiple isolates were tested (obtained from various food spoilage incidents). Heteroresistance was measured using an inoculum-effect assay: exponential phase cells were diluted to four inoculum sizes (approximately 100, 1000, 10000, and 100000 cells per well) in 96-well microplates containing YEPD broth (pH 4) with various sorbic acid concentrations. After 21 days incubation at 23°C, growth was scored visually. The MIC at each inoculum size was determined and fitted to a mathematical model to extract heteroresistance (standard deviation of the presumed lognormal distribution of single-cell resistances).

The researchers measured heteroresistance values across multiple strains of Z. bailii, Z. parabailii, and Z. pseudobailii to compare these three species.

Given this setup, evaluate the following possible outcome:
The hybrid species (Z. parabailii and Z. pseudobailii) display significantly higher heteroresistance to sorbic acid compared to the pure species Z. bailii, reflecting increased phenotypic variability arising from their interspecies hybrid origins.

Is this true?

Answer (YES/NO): NO